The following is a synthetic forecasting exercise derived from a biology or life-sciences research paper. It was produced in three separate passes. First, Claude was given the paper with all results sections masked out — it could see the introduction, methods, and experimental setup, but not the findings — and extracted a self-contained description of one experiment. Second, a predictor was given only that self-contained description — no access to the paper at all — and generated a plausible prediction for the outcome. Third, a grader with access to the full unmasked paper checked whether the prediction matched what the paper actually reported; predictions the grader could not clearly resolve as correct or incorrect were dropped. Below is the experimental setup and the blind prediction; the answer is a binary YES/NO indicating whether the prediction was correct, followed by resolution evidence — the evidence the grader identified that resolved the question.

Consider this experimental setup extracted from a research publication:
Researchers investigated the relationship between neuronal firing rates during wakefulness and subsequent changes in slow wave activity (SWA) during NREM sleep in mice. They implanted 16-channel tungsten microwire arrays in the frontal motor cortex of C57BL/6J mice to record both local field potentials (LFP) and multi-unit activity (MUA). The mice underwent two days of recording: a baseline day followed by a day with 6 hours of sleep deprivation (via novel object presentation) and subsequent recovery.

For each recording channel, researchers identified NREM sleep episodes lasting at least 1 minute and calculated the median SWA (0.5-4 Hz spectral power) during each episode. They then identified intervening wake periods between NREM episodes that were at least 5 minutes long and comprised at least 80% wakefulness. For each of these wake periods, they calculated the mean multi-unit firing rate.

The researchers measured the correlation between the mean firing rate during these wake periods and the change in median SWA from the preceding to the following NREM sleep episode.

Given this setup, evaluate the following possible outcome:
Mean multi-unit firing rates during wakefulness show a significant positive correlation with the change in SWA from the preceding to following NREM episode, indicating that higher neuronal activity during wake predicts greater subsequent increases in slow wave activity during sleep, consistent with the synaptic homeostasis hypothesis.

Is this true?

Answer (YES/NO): NO